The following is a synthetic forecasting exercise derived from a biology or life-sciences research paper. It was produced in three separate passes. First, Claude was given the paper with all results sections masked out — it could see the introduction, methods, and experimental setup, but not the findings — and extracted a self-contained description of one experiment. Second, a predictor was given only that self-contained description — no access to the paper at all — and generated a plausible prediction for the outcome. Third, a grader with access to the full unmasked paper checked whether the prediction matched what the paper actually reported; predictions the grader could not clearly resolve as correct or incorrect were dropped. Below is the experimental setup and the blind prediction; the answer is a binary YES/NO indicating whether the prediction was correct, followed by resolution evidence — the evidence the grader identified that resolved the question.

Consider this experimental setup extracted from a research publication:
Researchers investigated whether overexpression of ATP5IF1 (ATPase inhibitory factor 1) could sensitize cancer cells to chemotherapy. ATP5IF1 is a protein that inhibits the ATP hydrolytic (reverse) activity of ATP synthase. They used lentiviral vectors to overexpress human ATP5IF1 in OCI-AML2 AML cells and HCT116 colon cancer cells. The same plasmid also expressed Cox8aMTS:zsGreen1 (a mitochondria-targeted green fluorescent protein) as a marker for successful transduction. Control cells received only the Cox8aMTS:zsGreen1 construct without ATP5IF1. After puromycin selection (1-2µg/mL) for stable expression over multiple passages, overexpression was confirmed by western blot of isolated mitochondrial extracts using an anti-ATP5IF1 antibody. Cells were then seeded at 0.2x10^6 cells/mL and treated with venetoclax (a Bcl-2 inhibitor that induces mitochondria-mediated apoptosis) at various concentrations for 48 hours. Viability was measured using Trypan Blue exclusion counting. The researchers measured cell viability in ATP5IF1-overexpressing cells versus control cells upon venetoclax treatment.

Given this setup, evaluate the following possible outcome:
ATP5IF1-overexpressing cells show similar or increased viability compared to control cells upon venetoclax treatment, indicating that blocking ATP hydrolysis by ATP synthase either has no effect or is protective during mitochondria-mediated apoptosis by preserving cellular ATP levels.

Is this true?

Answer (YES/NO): NO